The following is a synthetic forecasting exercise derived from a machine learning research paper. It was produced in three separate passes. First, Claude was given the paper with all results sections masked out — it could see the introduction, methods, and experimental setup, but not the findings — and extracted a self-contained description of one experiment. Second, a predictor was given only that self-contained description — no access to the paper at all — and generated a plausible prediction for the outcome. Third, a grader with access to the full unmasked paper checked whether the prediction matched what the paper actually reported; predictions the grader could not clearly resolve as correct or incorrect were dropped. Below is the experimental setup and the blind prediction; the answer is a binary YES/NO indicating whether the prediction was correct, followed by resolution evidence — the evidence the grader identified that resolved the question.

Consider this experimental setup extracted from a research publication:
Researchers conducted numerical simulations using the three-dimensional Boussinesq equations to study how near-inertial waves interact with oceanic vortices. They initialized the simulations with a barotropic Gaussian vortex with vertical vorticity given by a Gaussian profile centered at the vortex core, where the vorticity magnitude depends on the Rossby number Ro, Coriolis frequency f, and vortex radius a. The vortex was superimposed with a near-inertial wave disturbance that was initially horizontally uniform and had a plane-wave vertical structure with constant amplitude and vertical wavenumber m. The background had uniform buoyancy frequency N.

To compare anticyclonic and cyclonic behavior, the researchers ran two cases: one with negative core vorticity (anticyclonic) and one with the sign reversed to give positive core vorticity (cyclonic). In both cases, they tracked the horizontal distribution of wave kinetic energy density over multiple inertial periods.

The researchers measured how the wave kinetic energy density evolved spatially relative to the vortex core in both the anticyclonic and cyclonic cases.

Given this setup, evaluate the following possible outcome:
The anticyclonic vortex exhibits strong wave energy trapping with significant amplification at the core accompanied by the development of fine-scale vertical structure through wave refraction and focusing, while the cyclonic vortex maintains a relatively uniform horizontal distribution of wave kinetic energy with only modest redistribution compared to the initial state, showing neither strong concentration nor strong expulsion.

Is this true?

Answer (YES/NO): NO